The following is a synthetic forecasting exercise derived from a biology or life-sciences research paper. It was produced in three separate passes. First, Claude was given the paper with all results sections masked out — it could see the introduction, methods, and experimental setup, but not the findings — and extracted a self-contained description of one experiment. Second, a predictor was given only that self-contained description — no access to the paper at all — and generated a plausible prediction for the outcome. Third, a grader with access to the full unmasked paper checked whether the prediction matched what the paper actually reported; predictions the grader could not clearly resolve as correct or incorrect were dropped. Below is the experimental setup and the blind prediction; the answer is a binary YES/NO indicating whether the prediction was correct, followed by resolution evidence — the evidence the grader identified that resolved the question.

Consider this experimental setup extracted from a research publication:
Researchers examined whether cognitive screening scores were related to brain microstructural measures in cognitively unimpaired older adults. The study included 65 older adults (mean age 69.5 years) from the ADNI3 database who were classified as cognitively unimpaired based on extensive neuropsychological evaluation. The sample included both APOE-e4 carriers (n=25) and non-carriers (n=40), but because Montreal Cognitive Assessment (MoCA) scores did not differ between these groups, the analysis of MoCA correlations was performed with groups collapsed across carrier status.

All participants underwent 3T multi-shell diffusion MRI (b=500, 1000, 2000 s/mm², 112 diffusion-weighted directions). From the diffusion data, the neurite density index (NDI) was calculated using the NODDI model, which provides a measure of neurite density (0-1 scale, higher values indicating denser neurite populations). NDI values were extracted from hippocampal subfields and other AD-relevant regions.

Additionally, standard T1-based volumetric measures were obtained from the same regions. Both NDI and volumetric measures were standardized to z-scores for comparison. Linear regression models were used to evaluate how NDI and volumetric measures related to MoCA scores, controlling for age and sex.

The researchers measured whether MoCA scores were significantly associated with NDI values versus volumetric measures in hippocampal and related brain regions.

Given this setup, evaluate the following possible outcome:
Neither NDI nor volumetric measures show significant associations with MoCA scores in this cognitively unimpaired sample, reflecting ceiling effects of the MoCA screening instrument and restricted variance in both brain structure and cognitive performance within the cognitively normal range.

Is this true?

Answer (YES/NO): NO